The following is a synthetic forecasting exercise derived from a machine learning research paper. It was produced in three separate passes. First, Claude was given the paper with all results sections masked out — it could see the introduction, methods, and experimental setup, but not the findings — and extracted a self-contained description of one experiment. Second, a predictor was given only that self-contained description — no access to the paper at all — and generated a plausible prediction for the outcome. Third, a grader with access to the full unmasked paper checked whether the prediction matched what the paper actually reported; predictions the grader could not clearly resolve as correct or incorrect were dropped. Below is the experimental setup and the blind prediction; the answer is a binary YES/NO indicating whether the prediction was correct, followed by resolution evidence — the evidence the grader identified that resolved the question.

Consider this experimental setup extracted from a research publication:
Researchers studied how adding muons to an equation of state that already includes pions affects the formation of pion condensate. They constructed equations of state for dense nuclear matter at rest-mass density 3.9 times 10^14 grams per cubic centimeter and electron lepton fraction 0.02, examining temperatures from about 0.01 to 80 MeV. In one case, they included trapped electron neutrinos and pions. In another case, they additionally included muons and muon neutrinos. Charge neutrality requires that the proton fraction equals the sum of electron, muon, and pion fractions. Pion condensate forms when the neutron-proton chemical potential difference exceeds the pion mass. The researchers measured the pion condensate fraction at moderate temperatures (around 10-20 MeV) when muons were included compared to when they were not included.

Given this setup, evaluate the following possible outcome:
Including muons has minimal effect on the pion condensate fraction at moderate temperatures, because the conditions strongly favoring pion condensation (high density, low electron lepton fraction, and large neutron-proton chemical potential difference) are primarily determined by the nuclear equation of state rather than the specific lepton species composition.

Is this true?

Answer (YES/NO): NO